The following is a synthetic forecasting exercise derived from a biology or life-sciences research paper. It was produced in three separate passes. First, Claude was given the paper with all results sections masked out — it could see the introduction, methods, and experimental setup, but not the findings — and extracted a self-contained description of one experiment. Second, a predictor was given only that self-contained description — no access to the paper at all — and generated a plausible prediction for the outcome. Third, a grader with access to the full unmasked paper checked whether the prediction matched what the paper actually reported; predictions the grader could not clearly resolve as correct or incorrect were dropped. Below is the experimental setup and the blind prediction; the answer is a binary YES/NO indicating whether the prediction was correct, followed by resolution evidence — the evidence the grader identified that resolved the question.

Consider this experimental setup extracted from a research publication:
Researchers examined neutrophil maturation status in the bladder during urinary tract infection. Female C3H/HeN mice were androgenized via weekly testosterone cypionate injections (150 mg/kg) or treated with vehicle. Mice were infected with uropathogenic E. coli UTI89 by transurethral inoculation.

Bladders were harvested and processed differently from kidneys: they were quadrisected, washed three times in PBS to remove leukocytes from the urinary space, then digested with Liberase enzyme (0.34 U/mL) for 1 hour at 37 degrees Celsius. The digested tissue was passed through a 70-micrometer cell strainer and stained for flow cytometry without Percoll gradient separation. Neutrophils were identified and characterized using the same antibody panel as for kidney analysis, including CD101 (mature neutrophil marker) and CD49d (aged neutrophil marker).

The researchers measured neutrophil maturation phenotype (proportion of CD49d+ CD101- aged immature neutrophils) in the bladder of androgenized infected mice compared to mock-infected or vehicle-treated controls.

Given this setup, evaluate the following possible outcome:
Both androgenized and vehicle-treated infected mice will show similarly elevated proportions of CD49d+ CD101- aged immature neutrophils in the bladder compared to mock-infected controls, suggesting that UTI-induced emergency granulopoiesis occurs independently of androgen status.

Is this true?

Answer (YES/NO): NO